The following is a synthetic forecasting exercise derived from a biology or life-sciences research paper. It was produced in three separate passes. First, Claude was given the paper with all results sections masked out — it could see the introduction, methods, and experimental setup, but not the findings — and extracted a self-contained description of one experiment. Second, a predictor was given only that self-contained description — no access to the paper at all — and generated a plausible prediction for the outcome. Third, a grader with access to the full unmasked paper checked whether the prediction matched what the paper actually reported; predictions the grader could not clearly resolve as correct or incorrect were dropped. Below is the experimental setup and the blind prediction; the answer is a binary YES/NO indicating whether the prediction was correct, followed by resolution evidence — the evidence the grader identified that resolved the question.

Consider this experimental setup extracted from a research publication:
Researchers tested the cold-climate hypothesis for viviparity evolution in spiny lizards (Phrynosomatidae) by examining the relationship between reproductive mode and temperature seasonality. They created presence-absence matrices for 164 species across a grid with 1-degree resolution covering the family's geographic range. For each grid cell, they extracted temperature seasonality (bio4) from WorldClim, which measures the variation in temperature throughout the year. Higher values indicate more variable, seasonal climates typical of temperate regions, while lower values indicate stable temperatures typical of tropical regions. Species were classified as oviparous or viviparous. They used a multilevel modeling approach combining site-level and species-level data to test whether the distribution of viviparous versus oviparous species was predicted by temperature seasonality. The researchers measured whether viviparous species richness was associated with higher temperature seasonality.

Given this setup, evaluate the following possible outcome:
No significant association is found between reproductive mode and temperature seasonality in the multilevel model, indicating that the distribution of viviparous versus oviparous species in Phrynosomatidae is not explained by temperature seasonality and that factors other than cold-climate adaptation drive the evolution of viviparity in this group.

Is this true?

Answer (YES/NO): NO